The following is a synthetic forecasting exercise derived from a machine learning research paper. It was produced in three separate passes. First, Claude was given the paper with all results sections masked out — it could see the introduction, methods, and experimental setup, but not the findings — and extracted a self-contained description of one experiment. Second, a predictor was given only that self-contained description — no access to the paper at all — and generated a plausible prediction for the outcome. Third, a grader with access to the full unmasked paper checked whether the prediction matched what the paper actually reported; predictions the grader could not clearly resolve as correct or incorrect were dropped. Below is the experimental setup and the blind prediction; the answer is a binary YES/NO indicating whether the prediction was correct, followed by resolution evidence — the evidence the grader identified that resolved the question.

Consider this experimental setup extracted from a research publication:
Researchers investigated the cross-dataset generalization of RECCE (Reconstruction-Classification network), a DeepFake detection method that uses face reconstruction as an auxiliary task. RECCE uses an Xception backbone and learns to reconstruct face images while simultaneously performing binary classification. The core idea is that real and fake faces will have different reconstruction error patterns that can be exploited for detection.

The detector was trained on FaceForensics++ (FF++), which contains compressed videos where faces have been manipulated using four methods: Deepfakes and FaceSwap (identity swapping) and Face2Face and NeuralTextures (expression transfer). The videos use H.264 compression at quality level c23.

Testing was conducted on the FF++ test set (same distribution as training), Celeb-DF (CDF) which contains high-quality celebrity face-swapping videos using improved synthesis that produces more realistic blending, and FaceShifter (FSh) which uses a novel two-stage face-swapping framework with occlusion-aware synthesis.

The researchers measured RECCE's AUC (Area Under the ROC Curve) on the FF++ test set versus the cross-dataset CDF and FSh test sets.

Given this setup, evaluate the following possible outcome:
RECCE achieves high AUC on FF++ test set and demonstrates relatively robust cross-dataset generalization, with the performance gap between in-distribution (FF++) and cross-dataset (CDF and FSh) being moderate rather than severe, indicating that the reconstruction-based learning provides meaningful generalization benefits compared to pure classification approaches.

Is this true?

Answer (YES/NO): NO